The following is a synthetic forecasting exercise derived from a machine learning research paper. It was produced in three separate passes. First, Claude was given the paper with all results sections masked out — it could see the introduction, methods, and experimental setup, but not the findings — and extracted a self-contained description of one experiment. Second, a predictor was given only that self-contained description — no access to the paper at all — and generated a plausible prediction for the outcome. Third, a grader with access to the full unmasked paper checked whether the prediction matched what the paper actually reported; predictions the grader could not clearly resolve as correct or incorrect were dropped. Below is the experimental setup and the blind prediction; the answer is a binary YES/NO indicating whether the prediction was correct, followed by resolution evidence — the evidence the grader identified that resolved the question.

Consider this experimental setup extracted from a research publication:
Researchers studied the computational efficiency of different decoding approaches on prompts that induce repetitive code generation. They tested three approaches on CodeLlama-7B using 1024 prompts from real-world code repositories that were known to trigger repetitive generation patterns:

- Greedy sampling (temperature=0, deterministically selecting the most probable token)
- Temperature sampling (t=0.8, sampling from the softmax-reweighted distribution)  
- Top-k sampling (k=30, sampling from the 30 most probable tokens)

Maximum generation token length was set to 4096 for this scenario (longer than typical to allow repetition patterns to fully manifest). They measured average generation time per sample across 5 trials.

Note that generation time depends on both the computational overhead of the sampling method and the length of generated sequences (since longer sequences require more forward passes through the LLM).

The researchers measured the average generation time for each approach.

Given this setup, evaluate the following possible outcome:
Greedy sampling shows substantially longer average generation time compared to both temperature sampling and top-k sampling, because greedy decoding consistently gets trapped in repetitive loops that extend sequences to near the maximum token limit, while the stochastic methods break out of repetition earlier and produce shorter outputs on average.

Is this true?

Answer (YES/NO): YES